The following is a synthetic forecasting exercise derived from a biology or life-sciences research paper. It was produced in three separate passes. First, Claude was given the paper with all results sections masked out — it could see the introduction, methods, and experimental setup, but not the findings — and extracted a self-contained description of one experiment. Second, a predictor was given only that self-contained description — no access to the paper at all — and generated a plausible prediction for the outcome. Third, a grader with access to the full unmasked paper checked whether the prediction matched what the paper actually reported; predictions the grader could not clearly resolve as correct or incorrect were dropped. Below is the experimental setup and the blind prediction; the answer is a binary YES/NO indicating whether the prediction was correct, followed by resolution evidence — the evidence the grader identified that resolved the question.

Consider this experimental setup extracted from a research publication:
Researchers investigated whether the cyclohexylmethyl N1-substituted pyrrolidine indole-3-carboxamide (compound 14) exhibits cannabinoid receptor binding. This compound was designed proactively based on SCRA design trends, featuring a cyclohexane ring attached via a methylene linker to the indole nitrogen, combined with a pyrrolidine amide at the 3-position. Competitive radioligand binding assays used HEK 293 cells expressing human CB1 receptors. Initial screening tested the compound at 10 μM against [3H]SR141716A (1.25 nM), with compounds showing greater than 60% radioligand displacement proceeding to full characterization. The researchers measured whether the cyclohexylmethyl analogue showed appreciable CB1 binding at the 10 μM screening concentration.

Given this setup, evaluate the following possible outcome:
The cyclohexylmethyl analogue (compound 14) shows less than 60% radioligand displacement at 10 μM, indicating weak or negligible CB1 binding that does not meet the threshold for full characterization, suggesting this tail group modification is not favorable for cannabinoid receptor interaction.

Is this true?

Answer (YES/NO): YES